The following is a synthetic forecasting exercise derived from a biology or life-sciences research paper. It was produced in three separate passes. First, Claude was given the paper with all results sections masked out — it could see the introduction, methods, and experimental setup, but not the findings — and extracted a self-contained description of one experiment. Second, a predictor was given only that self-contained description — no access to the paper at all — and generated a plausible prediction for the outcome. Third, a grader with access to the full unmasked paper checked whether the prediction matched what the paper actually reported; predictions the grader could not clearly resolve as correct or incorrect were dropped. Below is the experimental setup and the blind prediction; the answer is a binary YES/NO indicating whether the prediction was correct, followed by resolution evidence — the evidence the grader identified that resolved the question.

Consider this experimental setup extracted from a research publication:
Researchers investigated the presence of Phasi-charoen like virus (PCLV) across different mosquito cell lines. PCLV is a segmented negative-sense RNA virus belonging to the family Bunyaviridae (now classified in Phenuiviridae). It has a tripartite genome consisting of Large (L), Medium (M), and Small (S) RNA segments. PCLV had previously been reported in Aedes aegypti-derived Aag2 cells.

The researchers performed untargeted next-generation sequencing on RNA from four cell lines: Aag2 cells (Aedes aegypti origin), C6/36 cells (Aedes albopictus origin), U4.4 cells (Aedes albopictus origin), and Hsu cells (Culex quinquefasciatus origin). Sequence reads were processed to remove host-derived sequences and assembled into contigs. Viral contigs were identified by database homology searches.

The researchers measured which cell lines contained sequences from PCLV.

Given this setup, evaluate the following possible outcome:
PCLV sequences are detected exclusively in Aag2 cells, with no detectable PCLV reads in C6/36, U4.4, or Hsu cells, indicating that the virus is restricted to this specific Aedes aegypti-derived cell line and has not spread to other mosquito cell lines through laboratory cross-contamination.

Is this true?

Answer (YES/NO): YES